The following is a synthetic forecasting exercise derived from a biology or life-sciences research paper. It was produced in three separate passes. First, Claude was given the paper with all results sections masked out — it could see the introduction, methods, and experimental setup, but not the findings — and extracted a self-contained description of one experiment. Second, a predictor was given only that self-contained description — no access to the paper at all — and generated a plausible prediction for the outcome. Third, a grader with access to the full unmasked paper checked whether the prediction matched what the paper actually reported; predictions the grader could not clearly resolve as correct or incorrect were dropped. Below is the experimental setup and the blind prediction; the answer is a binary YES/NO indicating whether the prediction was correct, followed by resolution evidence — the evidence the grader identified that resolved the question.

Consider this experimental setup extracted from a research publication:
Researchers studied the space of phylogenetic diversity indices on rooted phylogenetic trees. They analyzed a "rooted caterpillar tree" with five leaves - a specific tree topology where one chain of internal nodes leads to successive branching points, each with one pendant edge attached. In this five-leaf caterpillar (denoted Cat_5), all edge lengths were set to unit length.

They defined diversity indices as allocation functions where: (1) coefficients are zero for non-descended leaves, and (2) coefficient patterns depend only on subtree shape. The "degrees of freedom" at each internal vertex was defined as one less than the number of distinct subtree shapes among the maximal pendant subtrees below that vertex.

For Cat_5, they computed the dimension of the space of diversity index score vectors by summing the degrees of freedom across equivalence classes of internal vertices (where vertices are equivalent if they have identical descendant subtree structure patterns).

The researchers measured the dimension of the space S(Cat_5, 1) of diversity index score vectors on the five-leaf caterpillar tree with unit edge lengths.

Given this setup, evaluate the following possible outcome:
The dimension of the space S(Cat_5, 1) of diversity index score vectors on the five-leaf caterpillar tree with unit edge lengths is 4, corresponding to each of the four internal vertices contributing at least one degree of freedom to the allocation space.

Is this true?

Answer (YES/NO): NO